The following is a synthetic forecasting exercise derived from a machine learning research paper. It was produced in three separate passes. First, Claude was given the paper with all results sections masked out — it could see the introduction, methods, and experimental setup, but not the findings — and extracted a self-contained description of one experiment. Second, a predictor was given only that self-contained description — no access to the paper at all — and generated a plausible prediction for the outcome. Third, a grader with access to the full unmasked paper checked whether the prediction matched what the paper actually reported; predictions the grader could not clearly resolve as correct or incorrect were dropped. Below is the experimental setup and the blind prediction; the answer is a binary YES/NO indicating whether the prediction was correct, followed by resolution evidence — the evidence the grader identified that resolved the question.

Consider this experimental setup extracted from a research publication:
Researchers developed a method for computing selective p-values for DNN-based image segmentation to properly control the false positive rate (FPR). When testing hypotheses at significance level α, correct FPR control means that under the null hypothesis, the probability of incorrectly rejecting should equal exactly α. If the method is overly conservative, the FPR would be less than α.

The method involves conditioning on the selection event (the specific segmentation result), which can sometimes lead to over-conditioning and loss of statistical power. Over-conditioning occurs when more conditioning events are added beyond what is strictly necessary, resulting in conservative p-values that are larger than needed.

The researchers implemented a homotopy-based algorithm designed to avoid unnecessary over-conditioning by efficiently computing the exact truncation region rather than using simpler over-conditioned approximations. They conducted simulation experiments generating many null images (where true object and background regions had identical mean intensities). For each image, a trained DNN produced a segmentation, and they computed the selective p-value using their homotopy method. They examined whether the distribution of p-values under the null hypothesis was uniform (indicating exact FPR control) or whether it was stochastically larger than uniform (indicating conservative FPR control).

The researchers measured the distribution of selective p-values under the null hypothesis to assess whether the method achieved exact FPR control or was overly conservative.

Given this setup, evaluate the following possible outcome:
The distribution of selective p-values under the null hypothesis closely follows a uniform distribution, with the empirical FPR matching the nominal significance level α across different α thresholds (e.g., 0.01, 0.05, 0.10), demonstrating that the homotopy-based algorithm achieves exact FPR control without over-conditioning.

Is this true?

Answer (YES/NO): YES